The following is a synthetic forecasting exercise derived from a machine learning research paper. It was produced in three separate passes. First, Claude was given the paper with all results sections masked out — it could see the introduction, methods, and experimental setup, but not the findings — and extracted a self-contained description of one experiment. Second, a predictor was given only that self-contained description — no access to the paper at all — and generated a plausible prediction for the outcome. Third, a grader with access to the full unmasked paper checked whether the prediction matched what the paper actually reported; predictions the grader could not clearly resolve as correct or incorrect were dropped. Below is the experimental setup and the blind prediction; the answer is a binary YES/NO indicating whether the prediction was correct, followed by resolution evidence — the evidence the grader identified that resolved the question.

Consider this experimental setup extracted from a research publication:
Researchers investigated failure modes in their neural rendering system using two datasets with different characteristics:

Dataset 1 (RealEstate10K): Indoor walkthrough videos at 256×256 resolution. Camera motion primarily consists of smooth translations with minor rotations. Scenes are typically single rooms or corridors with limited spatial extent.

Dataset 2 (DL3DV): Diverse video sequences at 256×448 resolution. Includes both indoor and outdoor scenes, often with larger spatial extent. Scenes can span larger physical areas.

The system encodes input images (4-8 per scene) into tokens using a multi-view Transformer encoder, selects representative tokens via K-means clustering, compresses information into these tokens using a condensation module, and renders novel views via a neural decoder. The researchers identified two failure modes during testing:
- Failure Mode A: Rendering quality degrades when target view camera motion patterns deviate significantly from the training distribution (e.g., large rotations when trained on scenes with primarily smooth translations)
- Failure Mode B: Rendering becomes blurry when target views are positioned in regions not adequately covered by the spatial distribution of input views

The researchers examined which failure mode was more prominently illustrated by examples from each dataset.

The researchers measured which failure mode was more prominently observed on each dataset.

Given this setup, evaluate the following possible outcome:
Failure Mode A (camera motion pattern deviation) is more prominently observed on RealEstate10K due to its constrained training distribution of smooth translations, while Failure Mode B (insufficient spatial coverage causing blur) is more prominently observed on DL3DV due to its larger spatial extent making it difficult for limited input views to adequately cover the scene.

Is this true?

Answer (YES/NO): YES